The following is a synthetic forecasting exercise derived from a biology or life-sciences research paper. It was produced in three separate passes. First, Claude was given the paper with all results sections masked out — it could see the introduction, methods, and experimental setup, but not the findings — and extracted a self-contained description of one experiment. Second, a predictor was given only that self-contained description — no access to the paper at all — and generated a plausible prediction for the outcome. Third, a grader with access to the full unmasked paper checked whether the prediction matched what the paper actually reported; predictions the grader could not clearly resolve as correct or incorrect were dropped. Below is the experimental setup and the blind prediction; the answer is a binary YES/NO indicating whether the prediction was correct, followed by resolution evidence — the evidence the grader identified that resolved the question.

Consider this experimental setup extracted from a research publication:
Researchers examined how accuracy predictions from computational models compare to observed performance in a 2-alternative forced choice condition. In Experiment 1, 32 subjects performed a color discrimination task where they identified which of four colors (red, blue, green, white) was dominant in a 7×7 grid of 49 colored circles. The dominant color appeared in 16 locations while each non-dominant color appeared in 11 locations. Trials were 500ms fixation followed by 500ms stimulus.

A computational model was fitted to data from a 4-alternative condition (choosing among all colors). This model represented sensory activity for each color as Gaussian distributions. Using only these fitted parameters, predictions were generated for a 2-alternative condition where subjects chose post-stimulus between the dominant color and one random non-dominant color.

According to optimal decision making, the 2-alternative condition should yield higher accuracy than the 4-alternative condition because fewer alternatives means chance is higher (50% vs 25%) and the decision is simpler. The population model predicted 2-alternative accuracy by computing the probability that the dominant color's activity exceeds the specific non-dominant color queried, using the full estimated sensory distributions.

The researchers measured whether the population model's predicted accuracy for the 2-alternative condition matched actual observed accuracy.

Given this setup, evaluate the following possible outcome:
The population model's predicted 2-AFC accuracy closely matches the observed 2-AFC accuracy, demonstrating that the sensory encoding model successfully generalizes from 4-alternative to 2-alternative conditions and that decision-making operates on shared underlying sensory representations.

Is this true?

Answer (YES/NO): NO